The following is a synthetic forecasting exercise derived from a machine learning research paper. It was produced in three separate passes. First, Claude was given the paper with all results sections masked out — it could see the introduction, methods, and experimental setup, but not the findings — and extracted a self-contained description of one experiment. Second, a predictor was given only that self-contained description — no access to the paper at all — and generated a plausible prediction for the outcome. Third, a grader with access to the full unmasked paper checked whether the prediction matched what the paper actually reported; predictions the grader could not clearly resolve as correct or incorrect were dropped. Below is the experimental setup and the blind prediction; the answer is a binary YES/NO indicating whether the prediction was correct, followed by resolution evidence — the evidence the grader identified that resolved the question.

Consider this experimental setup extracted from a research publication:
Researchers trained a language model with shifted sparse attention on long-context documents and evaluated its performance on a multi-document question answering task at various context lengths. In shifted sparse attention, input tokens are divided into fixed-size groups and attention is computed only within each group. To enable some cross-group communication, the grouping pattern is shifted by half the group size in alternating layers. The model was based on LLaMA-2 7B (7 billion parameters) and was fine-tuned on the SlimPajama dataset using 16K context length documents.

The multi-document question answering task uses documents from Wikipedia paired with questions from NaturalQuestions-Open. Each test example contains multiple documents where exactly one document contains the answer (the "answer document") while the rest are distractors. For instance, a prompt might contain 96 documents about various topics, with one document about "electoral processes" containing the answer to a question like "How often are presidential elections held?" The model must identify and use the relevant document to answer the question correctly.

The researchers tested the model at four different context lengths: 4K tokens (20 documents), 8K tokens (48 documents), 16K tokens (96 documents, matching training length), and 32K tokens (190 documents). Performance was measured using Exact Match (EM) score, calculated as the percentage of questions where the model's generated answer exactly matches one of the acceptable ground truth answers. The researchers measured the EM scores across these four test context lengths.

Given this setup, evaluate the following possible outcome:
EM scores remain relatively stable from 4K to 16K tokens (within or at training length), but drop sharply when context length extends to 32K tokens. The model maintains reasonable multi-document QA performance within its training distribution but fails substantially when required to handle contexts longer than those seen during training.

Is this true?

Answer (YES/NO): NO